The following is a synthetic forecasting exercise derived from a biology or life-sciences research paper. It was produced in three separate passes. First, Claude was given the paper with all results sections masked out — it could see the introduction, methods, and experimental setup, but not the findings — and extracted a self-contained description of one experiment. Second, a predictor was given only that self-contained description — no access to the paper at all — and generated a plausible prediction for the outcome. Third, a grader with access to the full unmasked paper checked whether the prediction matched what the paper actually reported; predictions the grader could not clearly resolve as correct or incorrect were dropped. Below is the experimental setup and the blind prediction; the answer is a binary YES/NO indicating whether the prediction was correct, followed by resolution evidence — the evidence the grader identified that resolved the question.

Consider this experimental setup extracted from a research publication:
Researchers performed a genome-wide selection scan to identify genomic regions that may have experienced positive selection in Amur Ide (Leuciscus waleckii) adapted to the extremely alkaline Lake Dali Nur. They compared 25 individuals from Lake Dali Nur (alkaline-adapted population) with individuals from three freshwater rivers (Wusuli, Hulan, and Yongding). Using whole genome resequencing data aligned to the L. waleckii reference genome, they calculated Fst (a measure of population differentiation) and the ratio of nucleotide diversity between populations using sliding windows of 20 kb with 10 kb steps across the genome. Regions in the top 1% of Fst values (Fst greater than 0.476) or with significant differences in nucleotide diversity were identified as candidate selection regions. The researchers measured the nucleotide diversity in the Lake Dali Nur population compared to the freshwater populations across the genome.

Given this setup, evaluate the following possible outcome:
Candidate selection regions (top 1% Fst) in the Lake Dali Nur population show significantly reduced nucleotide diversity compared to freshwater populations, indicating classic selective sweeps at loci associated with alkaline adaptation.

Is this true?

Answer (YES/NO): YES